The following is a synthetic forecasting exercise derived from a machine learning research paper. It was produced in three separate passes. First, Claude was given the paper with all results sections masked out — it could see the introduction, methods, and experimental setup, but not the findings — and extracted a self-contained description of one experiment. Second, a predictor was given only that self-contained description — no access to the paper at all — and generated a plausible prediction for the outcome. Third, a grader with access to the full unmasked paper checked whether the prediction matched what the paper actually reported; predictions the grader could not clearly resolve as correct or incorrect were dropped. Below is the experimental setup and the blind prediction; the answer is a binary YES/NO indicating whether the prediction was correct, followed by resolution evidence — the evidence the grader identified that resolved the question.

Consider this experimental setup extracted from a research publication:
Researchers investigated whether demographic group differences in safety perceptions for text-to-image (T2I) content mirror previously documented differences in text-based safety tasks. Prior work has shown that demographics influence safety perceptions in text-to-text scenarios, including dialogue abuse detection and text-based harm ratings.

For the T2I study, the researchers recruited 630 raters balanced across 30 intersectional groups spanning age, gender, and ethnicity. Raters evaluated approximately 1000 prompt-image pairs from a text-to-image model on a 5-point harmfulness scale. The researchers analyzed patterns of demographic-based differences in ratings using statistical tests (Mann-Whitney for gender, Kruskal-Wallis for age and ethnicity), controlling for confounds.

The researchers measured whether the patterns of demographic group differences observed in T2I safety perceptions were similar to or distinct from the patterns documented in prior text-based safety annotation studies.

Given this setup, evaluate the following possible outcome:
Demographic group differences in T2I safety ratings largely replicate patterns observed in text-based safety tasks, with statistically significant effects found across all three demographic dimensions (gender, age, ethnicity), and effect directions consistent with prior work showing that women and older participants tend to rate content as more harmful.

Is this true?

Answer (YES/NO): NO